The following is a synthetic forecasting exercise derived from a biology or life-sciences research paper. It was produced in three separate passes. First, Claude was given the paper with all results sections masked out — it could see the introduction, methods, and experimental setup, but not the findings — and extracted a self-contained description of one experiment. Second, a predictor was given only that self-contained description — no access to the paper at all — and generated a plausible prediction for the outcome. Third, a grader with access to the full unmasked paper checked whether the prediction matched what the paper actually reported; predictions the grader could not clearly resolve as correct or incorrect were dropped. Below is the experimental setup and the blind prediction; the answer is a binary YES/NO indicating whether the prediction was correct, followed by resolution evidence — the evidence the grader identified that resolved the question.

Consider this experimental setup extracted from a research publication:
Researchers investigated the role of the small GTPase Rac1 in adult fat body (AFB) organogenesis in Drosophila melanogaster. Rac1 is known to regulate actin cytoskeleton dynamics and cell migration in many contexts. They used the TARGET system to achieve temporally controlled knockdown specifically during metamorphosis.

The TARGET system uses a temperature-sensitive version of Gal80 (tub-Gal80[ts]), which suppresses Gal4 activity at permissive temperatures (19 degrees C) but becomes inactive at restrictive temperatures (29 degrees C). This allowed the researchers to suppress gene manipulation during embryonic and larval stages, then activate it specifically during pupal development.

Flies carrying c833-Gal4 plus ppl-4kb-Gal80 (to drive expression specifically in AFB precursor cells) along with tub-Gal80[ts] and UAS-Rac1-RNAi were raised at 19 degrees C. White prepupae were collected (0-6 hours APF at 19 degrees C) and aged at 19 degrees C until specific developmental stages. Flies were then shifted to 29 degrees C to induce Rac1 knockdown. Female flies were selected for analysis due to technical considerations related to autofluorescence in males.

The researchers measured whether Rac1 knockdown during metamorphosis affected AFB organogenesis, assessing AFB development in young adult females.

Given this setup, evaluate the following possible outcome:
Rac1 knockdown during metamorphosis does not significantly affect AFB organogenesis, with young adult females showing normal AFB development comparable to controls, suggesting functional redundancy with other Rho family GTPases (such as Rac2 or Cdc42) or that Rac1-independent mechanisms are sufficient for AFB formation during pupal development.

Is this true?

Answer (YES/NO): NO